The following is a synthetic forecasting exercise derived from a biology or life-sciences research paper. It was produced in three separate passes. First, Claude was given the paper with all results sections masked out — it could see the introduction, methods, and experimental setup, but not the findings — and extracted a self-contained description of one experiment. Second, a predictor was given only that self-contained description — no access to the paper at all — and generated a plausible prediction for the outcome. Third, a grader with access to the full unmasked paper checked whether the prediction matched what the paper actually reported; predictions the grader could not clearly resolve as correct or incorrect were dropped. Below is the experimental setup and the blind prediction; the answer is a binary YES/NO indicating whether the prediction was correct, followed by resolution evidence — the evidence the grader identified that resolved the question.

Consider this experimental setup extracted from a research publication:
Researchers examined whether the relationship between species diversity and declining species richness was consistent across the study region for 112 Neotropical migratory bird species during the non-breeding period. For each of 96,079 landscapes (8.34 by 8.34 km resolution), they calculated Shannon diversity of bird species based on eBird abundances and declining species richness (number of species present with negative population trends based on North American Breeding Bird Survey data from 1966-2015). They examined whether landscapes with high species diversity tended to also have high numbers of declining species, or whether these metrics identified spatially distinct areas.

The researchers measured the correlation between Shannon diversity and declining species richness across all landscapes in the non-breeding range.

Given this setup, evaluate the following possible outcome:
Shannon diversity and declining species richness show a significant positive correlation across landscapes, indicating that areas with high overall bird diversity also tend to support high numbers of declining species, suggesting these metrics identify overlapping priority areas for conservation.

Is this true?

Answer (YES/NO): YES